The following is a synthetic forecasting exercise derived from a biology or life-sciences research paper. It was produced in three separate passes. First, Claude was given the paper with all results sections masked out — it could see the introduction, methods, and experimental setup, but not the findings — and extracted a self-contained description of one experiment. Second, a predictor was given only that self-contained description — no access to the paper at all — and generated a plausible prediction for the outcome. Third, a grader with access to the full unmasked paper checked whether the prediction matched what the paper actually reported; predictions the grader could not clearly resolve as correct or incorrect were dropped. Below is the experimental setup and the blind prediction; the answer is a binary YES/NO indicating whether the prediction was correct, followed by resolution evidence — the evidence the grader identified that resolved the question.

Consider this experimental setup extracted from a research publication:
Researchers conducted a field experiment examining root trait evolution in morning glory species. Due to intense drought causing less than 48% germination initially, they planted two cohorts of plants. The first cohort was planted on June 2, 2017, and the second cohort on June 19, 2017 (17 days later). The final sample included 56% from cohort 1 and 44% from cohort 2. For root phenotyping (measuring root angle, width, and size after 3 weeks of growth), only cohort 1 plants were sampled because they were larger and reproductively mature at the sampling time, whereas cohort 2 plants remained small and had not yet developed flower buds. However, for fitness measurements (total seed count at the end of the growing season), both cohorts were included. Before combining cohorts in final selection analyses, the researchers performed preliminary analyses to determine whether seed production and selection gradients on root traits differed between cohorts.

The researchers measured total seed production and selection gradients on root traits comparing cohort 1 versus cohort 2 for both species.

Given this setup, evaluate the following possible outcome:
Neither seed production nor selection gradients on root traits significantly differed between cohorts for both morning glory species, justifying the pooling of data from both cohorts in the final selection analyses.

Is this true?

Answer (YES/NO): NO